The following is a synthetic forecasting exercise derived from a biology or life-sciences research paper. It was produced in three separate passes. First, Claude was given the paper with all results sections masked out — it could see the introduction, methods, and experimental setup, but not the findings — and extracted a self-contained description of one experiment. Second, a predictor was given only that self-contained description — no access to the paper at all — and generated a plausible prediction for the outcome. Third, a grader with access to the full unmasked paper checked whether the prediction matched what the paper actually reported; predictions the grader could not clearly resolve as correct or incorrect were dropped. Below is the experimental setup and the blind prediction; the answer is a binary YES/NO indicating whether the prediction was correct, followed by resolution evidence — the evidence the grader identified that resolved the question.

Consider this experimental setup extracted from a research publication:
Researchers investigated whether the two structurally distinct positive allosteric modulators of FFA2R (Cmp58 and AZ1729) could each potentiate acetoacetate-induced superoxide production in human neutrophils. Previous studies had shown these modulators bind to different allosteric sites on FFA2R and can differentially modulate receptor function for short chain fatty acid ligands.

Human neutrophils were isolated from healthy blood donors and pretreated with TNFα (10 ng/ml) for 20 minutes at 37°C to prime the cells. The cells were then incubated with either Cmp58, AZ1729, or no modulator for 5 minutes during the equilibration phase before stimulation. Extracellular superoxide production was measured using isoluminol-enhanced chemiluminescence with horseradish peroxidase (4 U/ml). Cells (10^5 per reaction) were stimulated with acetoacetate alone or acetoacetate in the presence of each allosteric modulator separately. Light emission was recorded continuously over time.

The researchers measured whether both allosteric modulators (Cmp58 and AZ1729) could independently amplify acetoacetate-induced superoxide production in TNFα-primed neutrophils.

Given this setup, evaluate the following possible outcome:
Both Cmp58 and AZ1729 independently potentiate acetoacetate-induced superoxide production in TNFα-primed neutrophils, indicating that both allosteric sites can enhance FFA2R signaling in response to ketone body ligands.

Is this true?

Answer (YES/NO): YES